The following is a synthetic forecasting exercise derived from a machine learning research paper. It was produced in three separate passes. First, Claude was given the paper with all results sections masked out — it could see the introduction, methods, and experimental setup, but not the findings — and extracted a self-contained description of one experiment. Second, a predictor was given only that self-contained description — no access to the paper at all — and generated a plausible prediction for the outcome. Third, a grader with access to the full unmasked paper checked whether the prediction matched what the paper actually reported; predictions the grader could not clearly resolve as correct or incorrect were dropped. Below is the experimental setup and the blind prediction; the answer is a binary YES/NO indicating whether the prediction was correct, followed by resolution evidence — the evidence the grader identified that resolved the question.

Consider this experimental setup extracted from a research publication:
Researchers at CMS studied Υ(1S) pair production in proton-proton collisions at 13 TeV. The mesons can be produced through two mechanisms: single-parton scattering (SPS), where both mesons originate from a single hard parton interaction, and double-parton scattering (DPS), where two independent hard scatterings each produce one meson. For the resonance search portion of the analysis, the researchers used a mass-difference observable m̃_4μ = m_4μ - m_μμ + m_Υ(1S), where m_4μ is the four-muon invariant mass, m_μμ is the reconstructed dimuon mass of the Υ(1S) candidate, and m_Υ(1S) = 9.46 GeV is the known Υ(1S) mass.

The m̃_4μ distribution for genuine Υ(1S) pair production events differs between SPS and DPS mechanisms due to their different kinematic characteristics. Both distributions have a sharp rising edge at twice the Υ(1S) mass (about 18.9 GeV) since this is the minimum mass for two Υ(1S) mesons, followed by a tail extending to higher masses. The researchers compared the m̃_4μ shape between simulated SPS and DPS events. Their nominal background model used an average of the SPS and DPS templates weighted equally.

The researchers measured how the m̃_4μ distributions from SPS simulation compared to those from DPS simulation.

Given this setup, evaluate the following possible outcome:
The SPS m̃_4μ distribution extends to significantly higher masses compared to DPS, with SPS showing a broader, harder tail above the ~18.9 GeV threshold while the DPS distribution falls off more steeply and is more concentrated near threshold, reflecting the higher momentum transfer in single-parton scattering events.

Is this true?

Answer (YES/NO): NO